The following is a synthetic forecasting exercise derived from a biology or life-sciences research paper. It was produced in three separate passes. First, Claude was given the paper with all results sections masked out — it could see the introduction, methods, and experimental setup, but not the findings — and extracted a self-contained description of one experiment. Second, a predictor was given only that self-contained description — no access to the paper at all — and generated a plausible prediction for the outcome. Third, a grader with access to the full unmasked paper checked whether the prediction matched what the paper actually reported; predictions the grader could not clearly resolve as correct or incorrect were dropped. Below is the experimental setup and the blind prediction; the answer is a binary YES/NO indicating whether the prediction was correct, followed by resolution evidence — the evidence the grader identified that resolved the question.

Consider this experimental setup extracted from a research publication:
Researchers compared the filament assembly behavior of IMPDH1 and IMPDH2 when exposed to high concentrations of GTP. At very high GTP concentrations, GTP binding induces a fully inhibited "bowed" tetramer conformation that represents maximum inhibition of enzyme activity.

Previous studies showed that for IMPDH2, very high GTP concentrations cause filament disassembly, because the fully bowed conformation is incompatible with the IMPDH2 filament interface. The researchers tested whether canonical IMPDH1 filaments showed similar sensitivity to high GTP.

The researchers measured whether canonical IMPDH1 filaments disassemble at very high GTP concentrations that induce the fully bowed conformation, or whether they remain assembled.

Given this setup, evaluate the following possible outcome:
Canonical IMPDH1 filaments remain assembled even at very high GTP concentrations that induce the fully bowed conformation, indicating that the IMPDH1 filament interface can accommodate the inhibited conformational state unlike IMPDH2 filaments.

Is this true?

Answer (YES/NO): YES